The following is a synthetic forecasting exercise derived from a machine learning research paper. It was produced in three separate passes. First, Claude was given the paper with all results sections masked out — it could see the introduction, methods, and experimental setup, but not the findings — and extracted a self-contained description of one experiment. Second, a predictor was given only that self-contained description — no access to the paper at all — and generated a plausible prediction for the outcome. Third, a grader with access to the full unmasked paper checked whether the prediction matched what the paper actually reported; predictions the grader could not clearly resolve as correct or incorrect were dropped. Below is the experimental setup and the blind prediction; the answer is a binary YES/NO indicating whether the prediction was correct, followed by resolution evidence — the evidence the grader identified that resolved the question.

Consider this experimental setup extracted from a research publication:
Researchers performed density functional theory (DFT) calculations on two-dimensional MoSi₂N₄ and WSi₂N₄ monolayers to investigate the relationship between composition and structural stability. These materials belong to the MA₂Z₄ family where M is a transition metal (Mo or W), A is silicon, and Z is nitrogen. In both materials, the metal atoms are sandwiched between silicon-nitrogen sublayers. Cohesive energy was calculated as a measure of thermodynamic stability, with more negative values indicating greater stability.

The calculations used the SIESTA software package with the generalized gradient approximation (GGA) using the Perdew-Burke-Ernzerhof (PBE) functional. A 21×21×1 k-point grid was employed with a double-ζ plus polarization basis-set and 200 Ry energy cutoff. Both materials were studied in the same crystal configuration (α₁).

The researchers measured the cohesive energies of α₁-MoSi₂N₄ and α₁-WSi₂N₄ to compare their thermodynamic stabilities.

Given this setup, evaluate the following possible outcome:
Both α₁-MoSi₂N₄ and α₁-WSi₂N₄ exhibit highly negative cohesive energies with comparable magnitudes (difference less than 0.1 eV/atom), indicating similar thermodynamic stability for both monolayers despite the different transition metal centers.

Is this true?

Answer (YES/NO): YES